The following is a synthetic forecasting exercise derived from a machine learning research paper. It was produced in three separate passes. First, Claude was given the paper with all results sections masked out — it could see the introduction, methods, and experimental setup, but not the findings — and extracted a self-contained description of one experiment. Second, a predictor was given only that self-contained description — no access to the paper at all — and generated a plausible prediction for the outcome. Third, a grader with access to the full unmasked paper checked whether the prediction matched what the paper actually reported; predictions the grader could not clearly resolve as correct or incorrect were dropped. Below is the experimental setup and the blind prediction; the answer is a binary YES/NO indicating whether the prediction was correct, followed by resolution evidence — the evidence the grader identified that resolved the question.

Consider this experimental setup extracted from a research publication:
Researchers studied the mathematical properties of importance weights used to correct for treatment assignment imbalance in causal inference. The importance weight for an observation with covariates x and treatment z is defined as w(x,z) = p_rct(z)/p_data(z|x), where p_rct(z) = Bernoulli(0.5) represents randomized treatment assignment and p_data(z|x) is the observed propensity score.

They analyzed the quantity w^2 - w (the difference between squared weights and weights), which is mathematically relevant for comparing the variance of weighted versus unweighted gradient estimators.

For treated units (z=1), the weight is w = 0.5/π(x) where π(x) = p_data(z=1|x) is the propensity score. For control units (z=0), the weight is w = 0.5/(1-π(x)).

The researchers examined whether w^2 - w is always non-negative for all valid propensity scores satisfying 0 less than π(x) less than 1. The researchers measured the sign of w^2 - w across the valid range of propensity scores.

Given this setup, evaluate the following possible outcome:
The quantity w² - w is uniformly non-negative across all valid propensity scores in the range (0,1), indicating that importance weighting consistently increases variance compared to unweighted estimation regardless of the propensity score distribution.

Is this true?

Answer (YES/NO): YES